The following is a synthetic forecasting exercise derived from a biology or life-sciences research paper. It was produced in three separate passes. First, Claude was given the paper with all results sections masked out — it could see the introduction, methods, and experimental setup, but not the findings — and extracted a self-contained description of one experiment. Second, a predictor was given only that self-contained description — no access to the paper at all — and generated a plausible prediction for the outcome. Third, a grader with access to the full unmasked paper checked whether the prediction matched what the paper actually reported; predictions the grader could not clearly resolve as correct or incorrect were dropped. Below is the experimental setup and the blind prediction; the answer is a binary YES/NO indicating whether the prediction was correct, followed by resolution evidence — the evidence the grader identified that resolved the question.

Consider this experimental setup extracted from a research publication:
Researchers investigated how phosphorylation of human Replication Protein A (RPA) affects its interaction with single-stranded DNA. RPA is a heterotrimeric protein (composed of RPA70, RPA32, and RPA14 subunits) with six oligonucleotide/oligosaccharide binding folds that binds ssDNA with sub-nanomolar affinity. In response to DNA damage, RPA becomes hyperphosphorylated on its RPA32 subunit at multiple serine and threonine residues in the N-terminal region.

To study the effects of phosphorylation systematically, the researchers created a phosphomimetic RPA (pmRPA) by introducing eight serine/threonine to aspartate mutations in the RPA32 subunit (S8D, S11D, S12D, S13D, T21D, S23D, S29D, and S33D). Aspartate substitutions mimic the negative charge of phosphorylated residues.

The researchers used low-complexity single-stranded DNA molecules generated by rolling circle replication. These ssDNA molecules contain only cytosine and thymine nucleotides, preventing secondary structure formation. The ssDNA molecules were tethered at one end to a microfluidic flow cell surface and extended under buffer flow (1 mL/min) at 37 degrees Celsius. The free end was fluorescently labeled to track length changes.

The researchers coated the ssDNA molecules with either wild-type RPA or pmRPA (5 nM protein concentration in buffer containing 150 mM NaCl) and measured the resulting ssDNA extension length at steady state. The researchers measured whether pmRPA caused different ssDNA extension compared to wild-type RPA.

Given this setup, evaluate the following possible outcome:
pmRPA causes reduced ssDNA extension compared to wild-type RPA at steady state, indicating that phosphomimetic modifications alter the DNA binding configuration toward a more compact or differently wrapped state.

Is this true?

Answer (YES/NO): NO